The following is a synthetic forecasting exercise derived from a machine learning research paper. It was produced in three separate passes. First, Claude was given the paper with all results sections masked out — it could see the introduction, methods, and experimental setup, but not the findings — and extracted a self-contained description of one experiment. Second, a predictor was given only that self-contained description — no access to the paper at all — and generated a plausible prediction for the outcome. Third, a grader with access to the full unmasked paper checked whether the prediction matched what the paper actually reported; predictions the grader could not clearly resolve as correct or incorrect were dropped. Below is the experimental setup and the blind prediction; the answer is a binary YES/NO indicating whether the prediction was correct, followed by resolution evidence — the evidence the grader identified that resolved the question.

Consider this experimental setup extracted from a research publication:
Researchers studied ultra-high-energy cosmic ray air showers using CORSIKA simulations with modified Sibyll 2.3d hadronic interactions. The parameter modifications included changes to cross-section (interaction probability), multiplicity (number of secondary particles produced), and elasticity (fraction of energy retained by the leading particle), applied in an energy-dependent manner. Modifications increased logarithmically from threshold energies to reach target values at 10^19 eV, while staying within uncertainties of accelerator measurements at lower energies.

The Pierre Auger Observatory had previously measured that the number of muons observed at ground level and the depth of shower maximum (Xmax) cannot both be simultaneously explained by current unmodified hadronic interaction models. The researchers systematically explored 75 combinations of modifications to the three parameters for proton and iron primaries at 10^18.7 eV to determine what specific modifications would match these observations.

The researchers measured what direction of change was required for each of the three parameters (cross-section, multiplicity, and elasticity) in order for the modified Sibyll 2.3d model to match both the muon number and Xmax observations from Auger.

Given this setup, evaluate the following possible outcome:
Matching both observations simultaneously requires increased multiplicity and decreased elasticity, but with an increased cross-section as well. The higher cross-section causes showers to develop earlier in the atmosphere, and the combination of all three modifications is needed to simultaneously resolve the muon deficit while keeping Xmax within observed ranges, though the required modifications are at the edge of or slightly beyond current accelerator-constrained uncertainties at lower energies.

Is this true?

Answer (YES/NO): NO